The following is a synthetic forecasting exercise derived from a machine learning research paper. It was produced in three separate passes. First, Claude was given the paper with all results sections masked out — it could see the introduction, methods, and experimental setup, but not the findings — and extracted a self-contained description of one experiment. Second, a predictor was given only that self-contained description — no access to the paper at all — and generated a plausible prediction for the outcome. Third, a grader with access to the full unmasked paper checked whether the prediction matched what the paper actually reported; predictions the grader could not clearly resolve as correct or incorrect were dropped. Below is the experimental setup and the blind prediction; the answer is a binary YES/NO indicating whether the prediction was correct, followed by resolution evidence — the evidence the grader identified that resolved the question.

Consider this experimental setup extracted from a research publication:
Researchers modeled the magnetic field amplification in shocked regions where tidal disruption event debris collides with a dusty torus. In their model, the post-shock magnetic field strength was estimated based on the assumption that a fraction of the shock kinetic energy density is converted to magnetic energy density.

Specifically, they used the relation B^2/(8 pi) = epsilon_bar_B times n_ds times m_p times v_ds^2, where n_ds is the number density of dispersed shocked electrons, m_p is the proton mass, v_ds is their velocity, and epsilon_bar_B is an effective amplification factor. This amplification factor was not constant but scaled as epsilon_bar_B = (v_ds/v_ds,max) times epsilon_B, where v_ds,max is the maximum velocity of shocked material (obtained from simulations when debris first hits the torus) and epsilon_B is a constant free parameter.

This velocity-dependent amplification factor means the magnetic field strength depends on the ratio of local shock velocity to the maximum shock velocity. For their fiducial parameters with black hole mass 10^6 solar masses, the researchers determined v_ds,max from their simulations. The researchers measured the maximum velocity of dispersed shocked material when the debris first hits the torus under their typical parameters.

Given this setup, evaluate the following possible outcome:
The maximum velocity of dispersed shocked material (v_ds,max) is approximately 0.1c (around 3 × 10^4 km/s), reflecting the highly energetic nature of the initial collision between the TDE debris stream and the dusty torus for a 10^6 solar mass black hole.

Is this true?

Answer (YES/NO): NO